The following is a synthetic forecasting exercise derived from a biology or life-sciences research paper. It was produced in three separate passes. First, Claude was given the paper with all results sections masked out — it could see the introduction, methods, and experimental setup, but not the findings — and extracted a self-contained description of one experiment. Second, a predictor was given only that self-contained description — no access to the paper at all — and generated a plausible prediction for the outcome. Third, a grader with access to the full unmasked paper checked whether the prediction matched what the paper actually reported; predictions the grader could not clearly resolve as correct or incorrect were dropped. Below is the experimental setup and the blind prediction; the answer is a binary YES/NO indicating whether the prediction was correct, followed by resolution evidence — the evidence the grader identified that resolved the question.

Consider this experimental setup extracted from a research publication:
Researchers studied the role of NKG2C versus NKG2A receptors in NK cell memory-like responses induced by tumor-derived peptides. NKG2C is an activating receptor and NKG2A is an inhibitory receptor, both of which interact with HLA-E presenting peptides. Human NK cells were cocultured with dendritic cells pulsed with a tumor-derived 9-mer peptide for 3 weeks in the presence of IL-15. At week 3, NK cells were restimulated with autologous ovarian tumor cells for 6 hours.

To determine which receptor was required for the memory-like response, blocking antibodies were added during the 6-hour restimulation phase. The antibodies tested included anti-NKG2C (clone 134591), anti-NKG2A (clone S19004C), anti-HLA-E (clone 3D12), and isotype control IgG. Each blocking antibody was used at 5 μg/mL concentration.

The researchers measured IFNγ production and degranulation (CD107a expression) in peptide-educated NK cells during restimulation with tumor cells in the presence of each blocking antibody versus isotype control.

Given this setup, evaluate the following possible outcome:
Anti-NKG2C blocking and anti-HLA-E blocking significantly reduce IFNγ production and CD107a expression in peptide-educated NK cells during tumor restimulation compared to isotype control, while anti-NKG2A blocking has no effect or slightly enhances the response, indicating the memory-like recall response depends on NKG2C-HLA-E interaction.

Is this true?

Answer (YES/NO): YES